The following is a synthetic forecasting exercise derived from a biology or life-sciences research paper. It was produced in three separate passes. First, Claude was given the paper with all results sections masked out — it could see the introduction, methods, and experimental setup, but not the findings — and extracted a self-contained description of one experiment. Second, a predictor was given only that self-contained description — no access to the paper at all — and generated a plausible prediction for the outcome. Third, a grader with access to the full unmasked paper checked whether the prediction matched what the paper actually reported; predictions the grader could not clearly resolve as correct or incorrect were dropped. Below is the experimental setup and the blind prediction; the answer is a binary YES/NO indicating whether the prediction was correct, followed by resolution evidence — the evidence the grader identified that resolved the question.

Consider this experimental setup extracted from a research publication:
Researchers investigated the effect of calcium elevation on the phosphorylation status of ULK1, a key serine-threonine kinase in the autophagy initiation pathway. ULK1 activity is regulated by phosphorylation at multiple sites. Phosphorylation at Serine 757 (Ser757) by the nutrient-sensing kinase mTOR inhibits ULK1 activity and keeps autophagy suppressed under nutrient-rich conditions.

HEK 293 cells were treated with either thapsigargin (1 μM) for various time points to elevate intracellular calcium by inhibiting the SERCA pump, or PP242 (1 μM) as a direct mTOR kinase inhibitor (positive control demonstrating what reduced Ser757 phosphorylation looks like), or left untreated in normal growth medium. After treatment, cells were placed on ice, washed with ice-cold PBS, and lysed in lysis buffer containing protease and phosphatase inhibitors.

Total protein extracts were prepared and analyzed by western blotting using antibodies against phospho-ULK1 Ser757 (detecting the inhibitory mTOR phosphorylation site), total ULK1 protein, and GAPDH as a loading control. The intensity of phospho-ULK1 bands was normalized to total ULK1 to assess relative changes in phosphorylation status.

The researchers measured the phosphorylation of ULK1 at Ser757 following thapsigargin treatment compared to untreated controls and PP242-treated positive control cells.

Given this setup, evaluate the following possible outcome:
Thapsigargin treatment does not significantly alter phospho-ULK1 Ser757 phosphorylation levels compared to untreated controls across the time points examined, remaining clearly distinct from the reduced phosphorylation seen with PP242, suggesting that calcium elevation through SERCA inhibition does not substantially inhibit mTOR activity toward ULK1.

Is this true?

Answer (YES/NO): YES